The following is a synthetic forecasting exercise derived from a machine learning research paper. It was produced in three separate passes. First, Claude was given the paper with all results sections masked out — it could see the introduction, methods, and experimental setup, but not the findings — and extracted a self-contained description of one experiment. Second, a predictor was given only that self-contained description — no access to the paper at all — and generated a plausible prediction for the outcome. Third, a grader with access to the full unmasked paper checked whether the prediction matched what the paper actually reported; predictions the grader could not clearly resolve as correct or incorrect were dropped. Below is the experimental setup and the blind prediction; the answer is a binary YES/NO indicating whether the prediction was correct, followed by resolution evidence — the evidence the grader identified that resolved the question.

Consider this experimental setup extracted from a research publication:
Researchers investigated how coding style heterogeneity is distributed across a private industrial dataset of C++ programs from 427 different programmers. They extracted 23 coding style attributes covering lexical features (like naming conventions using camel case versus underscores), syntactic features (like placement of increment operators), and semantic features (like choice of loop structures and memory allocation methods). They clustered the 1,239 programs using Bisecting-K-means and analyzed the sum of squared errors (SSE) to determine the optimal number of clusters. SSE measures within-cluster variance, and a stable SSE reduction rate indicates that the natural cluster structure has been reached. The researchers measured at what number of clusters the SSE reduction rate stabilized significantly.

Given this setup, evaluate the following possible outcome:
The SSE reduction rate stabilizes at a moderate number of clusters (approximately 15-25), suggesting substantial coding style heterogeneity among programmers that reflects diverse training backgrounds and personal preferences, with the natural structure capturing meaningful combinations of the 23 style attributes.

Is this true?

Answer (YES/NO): YES